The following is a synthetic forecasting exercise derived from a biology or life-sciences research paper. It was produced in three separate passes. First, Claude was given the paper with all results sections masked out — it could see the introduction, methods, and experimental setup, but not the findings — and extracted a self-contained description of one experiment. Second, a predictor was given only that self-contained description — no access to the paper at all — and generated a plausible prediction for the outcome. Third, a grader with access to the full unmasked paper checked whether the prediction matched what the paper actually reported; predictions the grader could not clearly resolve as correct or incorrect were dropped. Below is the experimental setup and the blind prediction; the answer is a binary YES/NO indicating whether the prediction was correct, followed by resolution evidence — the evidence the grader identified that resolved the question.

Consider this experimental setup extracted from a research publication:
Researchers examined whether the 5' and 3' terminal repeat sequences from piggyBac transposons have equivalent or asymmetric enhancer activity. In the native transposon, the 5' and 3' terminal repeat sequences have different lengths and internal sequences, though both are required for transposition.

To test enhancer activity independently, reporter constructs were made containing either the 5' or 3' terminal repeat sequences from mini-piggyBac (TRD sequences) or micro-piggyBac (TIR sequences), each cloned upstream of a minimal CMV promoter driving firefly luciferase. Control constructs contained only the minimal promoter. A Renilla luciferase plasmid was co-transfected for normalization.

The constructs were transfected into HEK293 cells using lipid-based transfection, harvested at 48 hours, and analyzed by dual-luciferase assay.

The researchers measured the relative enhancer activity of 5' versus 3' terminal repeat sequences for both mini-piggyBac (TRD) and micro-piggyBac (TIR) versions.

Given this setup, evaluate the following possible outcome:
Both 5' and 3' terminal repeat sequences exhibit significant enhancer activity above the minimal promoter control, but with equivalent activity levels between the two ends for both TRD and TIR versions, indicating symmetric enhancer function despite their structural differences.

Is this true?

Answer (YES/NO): NO